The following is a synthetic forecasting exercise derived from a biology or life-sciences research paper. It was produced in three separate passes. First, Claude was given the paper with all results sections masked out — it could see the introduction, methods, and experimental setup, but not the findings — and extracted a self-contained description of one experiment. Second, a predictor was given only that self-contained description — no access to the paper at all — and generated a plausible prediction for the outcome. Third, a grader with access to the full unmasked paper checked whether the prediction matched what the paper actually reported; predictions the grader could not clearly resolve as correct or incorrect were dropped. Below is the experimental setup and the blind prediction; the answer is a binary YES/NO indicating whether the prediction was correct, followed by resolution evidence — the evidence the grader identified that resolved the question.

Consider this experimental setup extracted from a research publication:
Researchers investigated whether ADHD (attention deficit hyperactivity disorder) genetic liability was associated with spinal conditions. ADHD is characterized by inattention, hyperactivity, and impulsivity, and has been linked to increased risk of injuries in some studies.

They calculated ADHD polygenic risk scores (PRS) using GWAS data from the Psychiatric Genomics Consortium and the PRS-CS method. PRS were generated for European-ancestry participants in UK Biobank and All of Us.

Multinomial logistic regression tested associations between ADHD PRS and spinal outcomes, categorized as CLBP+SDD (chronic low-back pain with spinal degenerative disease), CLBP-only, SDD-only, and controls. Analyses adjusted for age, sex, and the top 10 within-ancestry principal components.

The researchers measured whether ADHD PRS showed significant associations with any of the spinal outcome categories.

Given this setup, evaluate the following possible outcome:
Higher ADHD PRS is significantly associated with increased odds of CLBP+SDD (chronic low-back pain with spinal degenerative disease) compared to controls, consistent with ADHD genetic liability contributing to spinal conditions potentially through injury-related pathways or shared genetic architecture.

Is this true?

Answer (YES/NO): YES